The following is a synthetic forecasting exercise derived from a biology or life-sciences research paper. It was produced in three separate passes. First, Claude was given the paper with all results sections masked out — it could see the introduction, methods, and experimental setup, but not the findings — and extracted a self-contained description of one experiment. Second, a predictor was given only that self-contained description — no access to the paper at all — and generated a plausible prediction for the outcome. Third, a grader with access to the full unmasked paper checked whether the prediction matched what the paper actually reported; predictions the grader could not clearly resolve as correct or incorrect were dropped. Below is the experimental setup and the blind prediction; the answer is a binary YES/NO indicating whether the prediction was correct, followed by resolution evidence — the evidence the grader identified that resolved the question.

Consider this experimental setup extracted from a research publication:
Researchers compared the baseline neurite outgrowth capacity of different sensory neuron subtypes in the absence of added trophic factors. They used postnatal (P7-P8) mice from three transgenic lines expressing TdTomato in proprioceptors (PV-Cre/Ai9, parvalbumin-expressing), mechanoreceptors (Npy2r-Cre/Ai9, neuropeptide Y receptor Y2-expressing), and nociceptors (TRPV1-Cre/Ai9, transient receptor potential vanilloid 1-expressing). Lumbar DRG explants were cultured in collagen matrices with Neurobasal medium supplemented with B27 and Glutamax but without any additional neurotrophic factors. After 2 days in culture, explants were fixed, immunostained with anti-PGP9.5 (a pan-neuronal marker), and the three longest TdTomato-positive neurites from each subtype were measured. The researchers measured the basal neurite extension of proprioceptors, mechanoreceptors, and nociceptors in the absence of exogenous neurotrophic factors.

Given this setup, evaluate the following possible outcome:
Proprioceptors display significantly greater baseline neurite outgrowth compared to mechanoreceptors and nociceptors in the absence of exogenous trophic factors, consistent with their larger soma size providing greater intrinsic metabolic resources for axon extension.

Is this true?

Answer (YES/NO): NO